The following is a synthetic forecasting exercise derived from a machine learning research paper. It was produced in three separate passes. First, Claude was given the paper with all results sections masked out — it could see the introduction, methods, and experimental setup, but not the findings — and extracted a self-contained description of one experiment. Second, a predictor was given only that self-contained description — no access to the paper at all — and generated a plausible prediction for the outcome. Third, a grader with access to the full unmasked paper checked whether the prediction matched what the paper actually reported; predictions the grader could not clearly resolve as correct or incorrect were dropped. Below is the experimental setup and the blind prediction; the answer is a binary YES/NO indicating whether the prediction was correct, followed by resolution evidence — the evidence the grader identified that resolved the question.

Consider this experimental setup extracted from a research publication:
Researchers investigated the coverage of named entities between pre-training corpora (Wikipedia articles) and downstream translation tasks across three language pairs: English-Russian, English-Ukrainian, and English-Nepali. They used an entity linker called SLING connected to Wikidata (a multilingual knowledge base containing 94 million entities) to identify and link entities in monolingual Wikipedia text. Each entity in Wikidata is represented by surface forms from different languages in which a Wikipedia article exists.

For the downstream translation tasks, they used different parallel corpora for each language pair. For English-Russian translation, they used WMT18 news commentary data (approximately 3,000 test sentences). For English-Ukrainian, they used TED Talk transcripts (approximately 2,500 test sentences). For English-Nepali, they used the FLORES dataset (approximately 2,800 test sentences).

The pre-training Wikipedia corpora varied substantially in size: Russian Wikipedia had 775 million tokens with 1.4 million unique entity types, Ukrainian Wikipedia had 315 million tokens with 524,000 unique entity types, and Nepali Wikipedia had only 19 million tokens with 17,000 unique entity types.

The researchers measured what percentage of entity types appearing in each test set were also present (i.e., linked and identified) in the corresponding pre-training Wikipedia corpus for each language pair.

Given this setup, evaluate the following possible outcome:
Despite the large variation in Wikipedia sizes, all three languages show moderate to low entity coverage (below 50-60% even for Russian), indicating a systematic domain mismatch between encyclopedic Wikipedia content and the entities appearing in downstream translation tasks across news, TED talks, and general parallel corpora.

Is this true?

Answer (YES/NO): NO